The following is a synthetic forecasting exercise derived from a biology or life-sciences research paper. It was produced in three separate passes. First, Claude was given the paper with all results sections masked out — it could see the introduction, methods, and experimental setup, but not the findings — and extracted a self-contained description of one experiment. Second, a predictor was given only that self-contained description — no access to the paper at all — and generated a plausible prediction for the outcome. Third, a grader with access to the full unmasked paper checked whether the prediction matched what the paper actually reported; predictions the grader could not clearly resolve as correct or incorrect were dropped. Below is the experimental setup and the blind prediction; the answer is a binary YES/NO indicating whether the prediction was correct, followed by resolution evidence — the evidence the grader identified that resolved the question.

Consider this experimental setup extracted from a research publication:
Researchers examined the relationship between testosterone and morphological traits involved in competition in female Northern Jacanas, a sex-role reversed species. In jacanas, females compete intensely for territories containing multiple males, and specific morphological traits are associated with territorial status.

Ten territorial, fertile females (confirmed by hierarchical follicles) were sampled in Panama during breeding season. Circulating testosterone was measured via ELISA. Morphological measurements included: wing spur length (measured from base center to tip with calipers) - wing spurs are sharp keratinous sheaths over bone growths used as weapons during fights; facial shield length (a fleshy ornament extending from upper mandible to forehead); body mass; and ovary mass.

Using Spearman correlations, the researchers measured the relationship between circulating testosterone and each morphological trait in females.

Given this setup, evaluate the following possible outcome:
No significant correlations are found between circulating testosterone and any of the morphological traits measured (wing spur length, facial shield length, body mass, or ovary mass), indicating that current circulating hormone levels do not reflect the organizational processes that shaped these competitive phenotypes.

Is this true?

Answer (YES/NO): NO